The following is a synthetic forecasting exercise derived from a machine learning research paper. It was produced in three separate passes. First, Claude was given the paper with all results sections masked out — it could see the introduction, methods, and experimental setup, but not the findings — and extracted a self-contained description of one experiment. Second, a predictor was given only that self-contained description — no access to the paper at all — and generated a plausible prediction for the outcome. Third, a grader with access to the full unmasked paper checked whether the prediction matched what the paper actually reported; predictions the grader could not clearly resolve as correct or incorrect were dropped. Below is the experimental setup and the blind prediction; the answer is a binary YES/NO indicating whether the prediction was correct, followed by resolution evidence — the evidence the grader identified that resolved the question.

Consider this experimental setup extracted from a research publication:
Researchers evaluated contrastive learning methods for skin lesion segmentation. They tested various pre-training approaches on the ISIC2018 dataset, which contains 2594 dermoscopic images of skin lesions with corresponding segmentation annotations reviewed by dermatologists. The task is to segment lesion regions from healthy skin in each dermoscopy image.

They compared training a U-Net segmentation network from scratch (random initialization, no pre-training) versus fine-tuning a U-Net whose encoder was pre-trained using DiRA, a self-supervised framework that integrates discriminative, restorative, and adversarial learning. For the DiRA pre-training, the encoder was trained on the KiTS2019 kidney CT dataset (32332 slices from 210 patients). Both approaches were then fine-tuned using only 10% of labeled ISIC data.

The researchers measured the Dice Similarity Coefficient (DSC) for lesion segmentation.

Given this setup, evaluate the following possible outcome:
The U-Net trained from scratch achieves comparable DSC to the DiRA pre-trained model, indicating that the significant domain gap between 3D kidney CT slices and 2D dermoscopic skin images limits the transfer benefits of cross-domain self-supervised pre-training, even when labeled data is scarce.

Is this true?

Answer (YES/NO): YES